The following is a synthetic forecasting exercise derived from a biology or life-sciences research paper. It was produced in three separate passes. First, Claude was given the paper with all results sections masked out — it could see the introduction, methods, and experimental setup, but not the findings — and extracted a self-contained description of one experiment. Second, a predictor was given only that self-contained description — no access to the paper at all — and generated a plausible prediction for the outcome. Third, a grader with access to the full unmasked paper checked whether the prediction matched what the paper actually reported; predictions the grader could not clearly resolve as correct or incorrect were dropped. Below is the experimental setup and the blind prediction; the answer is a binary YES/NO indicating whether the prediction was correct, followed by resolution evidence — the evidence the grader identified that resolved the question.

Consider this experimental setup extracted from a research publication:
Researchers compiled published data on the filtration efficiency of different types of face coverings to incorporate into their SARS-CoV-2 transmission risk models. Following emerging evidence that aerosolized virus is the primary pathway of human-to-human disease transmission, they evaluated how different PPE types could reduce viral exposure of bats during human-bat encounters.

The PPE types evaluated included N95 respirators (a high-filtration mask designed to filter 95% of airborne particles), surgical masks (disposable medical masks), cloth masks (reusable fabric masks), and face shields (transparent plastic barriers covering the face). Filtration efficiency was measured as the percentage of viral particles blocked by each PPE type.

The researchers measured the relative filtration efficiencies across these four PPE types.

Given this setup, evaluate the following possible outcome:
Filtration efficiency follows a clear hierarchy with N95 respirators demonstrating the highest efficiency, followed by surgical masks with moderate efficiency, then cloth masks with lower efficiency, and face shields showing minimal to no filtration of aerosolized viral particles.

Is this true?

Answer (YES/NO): NO